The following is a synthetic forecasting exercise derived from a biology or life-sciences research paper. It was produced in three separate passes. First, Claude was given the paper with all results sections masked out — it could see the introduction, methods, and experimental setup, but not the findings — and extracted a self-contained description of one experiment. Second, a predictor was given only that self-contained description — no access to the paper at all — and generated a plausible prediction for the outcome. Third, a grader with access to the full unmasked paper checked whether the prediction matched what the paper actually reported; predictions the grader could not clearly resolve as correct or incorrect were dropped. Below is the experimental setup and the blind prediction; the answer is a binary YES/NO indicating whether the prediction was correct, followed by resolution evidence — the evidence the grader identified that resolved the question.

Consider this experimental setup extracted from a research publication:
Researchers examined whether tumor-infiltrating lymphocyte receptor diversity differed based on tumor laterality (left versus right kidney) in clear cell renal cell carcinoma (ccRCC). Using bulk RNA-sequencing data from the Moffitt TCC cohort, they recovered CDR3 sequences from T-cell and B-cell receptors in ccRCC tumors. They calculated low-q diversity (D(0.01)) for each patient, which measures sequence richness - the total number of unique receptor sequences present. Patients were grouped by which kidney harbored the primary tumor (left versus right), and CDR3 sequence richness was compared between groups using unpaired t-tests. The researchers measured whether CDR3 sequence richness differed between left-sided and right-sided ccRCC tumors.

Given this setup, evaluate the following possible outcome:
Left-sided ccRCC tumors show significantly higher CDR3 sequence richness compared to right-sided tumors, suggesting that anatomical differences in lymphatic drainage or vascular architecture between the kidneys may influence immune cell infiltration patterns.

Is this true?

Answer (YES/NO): YES